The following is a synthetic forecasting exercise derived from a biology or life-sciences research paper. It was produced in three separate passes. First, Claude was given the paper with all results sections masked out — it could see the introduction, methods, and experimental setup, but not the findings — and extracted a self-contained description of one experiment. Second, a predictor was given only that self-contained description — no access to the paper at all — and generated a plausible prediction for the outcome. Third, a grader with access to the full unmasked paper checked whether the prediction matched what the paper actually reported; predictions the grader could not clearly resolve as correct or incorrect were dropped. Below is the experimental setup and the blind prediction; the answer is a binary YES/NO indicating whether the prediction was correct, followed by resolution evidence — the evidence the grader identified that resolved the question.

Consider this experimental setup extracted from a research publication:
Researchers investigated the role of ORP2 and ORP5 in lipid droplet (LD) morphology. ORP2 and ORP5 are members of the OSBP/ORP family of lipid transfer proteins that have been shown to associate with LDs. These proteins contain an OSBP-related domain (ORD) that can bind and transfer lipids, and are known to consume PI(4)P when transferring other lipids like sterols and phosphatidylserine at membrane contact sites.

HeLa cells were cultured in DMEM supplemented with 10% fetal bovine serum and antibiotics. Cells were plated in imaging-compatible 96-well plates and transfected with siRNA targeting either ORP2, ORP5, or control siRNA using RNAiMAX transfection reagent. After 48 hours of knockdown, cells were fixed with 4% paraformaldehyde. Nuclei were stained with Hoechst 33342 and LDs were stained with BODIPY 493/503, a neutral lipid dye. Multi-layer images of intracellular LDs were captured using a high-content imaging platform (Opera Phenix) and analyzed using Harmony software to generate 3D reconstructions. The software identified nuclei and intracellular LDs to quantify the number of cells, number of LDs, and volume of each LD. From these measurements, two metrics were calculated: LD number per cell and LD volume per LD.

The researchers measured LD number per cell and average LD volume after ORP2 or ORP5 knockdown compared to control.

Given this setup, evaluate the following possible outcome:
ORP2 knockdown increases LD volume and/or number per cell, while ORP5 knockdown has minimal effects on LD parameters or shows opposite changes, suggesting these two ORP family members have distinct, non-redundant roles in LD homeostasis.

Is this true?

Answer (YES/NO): NO